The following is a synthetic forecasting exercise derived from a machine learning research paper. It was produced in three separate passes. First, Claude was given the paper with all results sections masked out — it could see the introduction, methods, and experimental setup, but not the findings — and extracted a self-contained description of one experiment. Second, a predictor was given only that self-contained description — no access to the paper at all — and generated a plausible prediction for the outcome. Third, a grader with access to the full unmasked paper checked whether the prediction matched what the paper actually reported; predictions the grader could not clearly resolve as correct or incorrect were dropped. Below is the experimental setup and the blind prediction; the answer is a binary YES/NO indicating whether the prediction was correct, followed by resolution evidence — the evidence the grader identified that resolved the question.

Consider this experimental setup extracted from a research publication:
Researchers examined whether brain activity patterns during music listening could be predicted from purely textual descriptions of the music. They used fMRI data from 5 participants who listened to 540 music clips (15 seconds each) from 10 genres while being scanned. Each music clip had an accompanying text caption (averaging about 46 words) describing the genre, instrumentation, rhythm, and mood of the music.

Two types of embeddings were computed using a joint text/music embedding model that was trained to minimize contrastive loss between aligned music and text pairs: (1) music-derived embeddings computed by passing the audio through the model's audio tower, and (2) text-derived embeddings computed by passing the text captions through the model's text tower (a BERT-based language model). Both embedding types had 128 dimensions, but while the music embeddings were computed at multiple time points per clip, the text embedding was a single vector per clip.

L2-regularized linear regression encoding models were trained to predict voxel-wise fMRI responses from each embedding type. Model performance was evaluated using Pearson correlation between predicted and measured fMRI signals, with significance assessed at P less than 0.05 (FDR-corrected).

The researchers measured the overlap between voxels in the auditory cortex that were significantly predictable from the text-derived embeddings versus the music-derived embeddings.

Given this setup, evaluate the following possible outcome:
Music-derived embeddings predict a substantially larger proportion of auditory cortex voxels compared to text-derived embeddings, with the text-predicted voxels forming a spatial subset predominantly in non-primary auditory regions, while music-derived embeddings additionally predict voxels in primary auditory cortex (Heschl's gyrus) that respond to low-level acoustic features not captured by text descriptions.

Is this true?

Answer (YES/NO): NO